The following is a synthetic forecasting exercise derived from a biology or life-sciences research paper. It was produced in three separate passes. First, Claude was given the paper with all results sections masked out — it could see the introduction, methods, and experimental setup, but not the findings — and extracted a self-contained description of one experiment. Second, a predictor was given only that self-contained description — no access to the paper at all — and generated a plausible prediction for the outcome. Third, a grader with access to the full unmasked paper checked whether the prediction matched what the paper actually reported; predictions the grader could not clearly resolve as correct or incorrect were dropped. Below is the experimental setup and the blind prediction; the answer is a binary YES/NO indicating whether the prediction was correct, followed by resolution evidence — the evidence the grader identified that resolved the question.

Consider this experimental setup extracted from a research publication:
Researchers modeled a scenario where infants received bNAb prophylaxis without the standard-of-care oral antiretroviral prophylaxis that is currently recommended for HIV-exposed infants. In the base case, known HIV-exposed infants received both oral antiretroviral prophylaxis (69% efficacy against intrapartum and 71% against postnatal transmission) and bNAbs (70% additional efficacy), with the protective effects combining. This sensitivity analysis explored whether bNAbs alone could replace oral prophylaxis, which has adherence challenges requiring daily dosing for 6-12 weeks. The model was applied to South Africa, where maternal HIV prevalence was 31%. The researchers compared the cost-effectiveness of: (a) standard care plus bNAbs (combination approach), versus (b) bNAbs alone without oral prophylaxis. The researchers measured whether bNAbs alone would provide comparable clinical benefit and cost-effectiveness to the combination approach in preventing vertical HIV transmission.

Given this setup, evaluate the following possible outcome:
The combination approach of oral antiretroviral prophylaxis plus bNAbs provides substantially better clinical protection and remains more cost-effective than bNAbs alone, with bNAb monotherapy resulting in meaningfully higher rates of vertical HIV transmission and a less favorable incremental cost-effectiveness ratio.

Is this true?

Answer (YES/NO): NO